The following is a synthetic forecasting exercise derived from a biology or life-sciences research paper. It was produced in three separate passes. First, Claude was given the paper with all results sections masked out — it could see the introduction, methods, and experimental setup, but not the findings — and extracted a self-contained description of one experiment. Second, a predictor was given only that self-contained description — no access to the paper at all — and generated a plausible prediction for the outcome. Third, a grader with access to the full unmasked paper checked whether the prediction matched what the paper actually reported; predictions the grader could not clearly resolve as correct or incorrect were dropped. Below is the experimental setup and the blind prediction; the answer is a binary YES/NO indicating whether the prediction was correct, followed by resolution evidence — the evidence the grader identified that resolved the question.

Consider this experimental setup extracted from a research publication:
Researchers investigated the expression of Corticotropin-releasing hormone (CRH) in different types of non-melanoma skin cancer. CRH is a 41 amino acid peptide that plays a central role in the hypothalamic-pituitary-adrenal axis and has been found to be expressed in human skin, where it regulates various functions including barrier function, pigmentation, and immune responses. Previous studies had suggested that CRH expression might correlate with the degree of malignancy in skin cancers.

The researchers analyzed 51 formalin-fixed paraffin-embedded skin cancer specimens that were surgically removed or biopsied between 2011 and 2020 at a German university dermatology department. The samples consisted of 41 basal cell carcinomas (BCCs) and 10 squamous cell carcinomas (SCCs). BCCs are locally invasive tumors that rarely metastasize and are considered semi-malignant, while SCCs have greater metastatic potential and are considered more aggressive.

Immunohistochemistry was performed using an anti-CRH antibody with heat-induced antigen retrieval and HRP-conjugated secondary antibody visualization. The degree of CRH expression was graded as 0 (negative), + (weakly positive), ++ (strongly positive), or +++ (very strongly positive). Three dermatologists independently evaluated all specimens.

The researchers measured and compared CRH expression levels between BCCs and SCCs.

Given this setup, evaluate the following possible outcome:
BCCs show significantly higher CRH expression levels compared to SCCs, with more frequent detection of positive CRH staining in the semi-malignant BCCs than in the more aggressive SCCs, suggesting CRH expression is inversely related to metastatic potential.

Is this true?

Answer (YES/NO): YES